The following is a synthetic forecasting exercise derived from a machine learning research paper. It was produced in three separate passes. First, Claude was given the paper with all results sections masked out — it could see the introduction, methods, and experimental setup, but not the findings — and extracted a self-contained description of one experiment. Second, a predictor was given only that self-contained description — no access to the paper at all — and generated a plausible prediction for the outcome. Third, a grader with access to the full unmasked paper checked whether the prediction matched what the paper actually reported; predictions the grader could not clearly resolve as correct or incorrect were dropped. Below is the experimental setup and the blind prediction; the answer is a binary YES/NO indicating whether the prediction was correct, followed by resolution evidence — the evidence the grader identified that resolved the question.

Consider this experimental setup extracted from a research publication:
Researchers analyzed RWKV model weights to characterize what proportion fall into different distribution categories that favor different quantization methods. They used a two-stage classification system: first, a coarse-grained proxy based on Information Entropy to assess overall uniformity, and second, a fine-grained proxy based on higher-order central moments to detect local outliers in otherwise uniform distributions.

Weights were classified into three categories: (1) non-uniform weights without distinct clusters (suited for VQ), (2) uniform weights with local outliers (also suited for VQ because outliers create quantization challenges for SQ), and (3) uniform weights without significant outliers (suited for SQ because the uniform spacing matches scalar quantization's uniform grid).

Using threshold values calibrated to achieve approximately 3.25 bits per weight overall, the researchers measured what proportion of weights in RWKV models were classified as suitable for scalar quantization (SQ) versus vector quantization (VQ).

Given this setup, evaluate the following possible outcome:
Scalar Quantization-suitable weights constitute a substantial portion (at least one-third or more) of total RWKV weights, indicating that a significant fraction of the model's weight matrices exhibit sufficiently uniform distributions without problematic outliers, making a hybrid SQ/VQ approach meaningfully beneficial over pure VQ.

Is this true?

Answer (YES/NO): YES